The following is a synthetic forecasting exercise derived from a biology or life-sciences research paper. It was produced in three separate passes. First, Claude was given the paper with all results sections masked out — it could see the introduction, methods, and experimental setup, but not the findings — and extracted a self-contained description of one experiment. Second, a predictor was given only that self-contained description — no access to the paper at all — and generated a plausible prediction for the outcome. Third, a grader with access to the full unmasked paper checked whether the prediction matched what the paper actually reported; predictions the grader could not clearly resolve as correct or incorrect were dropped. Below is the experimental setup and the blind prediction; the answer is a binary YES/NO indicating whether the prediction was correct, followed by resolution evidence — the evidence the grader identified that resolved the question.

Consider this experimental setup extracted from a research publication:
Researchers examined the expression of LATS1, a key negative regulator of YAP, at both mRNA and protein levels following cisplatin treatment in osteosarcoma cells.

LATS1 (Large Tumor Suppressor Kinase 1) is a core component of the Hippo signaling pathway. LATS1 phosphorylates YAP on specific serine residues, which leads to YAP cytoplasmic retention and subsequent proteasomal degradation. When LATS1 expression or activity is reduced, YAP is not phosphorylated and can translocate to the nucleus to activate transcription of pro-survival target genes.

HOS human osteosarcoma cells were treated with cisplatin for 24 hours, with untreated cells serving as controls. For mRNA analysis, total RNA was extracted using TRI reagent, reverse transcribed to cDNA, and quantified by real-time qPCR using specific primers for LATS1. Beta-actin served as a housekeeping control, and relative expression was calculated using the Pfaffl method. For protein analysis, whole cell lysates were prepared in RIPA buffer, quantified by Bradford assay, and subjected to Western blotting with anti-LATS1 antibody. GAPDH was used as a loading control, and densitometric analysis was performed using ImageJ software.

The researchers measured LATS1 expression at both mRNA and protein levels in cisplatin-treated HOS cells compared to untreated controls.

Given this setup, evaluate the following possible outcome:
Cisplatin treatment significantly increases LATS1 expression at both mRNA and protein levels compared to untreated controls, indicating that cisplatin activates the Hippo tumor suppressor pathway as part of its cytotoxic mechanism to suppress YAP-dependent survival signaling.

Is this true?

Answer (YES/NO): NO